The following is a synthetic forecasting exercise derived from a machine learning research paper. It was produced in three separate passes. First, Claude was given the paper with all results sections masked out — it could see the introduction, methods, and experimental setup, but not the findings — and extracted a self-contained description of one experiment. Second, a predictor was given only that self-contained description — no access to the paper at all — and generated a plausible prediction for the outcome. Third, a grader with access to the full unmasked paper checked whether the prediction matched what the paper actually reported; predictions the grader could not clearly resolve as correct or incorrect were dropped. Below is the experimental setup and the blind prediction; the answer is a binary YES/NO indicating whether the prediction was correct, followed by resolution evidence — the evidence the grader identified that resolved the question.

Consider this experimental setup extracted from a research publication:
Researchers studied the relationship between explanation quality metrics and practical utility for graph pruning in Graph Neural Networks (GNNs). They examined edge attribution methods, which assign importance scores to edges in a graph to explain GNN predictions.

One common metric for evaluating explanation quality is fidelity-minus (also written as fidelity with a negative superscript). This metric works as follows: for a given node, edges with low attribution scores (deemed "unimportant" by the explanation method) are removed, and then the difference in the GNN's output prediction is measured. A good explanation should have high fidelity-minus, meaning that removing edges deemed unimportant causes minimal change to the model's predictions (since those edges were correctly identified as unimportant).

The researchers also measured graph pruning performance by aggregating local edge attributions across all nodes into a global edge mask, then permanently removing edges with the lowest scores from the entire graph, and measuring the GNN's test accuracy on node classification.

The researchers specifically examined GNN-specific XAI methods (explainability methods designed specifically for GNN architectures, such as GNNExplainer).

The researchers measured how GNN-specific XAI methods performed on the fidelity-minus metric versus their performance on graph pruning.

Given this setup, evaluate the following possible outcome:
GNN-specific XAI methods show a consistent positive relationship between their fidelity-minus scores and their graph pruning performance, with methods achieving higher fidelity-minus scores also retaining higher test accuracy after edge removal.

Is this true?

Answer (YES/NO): NO